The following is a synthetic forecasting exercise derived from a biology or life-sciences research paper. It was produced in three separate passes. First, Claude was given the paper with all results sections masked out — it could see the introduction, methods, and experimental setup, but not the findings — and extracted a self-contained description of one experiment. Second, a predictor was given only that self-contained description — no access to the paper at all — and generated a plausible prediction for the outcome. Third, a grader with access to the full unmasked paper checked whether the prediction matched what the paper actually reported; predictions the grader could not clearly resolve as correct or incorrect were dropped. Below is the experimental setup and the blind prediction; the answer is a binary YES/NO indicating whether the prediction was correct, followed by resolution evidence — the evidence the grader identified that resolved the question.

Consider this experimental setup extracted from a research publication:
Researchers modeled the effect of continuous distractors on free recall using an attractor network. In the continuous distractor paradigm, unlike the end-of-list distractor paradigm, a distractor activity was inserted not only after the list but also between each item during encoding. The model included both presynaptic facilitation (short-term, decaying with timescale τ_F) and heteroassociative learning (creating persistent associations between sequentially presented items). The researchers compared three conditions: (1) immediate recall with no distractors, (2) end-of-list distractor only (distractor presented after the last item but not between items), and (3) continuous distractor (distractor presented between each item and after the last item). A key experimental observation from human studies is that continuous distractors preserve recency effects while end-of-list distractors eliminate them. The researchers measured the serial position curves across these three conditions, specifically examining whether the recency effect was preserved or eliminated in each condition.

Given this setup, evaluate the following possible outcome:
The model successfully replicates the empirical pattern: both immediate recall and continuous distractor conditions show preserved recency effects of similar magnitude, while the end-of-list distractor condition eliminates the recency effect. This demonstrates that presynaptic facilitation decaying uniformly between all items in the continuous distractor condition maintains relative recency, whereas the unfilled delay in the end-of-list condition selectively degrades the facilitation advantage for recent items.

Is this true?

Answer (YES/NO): YES